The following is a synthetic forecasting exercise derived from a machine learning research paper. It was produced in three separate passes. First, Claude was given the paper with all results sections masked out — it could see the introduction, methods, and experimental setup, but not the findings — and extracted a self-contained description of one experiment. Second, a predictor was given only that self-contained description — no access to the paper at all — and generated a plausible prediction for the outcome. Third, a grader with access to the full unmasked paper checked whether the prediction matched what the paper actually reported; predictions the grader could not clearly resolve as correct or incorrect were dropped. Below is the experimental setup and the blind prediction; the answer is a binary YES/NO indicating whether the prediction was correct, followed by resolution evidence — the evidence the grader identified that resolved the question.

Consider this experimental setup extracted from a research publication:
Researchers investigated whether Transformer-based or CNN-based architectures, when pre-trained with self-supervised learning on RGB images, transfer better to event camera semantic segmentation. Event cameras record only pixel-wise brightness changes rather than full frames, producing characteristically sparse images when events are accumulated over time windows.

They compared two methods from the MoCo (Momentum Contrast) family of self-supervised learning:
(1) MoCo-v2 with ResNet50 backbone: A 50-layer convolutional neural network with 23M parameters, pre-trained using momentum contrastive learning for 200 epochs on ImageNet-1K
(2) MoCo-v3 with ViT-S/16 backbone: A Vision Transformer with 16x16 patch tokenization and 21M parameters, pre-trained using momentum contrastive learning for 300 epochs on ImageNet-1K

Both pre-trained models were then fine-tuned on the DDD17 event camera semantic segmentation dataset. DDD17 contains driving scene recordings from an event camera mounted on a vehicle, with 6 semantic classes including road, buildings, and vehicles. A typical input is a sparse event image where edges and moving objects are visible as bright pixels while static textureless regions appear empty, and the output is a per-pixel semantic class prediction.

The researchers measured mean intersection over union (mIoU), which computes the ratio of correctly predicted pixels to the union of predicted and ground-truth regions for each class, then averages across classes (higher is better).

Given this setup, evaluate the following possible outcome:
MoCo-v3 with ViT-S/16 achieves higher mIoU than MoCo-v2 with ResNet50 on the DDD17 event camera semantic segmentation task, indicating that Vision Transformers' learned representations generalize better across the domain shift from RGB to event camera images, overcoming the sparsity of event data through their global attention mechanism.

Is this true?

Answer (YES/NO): NO